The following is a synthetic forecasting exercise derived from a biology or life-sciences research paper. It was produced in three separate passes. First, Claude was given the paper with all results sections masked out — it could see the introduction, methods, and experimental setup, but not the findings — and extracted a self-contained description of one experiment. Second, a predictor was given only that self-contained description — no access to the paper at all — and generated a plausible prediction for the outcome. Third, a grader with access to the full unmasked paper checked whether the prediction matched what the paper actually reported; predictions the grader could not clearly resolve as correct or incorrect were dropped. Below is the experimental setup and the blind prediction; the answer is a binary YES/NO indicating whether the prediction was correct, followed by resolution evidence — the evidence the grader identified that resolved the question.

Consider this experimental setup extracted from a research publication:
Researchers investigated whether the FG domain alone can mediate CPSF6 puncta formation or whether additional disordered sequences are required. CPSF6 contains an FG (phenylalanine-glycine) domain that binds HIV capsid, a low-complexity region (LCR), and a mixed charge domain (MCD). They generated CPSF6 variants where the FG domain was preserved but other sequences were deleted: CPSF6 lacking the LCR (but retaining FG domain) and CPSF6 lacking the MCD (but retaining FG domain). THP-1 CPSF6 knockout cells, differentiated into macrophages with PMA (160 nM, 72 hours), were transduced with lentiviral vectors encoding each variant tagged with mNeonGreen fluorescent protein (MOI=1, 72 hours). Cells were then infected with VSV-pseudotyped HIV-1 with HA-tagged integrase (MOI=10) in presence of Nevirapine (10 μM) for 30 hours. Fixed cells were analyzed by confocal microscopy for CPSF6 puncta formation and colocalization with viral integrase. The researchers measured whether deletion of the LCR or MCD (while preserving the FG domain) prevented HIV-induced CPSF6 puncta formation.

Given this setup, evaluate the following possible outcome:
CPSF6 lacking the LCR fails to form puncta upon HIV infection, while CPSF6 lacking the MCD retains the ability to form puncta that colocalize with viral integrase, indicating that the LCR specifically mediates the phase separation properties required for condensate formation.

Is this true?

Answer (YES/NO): NO